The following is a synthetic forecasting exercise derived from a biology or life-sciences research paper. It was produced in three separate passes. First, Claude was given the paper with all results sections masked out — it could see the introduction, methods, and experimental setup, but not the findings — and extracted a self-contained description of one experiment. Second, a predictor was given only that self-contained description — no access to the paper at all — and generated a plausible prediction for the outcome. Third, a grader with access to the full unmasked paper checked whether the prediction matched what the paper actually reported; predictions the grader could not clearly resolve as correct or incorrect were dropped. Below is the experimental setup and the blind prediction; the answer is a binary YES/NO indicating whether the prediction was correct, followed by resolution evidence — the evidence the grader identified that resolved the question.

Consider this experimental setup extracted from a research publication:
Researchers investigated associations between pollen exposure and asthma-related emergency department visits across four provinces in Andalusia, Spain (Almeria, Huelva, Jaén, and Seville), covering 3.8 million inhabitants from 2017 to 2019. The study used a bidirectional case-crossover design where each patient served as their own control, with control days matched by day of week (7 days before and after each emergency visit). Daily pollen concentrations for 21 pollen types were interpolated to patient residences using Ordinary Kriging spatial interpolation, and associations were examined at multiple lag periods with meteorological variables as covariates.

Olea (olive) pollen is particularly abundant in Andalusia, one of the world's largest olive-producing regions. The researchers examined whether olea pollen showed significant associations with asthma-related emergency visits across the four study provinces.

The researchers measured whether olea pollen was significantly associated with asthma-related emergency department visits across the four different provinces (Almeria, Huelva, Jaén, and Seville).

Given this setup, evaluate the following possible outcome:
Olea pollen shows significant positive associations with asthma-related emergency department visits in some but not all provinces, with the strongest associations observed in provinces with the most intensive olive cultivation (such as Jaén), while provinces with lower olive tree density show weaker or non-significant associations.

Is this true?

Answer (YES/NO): NO